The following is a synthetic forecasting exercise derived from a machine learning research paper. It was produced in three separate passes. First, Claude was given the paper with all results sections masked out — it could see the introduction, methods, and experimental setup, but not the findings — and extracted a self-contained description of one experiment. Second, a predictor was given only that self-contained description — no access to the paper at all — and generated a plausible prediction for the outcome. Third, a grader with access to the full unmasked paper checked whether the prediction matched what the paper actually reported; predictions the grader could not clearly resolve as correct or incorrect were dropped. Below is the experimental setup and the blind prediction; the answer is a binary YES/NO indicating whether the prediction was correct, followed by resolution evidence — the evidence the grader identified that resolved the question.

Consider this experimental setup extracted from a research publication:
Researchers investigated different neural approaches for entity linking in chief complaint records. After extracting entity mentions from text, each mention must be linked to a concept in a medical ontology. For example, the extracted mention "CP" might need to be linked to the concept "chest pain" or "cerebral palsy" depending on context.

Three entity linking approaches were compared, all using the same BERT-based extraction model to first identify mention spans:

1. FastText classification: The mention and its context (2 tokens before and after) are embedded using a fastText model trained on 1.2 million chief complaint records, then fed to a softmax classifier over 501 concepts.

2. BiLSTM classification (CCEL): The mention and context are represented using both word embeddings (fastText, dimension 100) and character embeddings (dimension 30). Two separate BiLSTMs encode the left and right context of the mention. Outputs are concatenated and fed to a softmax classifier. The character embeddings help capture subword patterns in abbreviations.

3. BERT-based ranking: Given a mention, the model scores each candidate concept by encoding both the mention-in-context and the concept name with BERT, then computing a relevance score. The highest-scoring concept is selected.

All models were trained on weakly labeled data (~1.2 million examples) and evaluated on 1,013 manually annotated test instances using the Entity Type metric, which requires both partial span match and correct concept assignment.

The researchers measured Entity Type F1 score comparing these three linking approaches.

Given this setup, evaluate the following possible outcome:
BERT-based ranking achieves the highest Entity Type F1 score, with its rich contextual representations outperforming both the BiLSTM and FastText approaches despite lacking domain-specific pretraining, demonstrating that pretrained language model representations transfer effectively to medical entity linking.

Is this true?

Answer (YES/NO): YES